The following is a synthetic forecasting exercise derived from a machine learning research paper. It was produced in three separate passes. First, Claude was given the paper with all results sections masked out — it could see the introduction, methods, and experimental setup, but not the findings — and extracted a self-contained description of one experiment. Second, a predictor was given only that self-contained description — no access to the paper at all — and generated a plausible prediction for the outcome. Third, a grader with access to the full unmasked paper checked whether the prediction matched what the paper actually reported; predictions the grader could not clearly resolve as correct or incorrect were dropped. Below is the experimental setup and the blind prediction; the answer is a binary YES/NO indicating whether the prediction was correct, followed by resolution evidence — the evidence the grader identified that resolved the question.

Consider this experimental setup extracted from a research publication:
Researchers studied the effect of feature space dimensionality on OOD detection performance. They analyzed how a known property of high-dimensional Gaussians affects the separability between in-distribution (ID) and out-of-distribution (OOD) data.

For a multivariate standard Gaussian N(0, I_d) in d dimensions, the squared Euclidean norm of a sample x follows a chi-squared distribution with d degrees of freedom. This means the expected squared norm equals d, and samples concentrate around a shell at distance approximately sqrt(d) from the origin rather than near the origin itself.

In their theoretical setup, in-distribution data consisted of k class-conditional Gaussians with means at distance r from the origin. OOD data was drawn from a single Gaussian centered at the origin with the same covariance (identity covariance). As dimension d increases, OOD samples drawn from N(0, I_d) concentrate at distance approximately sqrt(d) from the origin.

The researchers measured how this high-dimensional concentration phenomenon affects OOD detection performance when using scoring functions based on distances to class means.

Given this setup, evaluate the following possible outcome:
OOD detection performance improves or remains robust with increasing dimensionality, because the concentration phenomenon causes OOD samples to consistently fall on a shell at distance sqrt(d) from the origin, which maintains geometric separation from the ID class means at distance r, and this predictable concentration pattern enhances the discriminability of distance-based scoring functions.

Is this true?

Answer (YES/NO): NO